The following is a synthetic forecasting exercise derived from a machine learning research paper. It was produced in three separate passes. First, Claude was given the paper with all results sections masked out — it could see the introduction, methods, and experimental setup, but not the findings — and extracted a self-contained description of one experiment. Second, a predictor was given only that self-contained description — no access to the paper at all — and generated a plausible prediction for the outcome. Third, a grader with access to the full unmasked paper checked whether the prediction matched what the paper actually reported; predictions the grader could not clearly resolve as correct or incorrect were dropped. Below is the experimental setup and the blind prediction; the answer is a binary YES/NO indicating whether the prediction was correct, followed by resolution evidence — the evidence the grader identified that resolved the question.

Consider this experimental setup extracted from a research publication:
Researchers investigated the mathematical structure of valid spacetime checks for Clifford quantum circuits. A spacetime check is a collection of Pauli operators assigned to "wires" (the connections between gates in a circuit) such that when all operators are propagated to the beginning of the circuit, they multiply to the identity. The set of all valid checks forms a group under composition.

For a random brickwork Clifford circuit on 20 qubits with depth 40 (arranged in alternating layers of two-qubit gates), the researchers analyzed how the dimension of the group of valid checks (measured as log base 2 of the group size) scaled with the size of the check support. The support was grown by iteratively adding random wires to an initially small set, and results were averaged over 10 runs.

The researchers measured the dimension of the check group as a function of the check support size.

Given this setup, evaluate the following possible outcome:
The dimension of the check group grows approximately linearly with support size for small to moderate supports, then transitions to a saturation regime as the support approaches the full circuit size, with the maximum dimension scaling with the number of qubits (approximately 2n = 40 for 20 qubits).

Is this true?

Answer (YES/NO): NO